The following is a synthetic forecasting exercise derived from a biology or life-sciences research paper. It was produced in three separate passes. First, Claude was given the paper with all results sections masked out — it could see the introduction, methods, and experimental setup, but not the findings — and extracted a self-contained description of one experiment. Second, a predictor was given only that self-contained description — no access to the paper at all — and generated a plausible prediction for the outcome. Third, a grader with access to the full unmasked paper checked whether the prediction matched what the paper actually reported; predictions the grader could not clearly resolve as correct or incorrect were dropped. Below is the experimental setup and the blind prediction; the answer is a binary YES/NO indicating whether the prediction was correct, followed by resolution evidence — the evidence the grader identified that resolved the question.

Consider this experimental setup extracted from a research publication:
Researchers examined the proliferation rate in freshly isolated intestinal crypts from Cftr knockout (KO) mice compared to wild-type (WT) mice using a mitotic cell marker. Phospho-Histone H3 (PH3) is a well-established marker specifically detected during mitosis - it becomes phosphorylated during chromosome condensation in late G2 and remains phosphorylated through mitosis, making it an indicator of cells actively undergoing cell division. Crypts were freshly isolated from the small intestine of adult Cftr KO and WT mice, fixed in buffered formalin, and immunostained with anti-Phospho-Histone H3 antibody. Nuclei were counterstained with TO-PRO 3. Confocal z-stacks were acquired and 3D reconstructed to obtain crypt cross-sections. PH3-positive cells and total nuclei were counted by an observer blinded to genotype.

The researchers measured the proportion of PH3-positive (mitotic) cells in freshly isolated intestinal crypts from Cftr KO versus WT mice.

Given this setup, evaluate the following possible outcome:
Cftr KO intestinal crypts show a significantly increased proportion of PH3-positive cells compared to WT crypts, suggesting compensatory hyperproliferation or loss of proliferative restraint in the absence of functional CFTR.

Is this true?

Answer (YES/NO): YES